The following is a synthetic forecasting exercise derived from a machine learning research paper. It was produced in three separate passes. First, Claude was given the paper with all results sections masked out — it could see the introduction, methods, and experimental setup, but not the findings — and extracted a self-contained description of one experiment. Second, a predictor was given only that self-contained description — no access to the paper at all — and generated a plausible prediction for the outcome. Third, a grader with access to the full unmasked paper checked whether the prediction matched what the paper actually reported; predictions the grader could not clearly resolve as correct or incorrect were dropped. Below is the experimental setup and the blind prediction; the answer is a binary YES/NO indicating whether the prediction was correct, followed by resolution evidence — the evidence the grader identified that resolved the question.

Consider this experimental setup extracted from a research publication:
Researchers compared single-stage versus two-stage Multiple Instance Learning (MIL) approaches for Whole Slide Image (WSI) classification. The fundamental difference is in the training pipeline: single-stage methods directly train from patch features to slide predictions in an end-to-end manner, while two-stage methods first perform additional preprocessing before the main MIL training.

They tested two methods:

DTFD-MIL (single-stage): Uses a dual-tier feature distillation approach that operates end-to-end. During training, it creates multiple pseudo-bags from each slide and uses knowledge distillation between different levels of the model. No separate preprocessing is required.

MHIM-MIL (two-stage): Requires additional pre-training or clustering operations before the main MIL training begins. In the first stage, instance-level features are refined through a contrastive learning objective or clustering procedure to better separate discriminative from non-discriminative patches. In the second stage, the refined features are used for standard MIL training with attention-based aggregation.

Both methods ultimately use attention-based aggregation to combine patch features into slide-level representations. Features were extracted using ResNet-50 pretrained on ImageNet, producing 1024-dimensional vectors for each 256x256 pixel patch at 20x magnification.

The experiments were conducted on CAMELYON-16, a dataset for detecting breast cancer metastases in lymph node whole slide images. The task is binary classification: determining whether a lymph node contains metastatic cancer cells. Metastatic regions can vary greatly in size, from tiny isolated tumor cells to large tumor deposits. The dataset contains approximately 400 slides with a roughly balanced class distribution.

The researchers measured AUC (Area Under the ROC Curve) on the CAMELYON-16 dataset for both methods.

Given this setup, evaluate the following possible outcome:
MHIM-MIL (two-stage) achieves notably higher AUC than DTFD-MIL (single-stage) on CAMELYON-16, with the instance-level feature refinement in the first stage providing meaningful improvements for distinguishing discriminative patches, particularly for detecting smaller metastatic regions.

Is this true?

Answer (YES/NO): NO